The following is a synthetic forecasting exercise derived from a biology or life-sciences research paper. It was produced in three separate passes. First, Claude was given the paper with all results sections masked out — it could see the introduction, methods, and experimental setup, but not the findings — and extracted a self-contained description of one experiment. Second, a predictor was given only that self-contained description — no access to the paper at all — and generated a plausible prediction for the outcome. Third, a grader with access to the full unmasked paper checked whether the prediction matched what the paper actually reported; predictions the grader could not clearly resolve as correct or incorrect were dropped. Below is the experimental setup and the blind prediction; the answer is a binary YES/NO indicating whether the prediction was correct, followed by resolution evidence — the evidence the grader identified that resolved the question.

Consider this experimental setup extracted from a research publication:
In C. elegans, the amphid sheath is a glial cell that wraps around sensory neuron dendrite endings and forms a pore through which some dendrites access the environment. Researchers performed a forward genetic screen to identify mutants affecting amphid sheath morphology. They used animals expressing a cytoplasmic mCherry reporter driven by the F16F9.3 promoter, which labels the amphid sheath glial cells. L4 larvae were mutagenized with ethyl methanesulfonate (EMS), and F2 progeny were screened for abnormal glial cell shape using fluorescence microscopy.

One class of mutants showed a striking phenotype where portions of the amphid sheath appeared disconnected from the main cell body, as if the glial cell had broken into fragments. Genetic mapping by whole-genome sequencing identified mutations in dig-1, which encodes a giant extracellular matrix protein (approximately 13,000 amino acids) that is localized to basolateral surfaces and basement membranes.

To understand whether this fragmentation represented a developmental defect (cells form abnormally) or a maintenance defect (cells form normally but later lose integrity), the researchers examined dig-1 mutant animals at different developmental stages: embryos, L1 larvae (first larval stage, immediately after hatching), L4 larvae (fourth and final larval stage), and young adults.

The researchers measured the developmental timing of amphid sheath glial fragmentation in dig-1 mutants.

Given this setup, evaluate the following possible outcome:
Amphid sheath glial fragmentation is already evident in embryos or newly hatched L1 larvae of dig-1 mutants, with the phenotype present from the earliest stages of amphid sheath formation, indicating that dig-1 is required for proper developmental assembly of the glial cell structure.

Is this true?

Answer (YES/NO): NO